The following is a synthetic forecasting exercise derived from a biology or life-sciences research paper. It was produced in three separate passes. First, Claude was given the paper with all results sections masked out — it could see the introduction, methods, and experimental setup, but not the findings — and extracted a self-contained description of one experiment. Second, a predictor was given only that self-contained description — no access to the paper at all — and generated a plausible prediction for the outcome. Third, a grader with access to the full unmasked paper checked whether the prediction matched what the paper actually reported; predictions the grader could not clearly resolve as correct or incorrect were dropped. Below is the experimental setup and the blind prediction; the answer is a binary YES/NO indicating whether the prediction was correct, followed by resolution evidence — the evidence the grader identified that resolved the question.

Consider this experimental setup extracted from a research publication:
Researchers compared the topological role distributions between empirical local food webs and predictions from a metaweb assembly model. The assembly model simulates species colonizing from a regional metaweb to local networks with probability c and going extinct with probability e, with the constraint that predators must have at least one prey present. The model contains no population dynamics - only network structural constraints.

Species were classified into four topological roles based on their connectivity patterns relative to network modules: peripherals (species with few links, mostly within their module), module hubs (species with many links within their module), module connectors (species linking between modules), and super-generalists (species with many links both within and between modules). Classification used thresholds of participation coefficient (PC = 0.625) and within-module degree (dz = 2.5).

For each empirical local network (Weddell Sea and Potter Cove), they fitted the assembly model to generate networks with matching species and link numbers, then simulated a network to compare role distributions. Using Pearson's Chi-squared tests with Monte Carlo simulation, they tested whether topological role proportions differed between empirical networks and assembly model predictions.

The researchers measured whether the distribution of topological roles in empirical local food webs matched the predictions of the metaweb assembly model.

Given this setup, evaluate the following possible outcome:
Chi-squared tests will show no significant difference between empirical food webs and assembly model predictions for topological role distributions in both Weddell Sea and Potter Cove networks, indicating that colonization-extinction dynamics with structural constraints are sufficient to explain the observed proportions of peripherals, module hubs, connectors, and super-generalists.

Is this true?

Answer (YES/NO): NO